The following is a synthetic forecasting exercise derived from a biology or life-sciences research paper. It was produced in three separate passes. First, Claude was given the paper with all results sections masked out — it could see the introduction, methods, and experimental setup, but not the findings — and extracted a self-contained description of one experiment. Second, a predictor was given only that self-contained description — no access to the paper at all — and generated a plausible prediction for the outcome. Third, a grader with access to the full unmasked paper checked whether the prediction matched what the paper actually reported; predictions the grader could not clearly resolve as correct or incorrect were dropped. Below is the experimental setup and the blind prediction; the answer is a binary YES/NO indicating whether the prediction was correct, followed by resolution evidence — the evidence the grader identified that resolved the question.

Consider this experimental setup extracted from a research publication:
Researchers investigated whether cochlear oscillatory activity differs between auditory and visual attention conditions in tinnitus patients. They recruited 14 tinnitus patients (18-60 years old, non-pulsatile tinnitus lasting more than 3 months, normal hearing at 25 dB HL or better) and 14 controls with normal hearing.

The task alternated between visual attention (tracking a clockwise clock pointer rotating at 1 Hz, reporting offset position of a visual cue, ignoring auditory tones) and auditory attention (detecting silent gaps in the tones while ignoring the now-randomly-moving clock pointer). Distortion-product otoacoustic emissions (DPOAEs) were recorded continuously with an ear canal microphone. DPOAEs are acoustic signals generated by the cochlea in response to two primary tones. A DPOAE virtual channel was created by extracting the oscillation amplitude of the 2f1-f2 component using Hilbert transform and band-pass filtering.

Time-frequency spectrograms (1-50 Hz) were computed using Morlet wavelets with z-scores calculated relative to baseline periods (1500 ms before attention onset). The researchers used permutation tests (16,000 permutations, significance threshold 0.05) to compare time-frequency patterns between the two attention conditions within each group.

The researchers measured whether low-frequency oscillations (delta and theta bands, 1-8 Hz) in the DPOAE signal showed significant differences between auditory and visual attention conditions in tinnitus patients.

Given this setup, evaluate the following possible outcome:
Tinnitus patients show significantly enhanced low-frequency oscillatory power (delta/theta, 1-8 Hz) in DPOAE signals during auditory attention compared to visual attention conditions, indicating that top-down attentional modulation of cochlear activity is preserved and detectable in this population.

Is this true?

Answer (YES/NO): YES